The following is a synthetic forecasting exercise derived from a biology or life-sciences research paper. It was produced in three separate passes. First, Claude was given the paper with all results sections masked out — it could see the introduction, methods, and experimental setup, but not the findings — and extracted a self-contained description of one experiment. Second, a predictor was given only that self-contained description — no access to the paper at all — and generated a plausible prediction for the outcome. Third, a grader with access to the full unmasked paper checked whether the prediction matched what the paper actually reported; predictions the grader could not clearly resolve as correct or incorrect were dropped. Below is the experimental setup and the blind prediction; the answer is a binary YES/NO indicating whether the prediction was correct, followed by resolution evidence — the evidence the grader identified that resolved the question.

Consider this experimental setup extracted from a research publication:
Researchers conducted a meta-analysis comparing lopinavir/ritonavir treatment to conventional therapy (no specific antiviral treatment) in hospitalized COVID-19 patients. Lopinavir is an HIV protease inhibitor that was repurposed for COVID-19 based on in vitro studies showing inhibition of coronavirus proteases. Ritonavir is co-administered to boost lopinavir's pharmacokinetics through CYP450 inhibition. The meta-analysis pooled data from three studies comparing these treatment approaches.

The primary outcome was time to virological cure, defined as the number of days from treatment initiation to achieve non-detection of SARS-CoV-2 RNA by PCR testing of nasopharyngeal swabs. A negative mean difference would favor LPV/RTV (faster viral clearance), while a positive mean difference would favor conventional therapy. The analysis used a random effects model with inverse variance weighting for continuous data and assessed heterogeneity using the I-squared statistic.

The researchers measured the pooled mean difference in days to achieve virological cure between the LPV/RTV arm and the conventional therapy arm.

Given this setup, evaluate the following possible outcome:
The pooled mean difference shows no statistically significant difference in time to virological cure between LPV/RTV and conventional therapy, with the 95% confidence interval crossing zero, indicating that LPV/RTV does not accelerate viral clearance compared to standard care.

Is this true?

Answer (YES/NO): YES